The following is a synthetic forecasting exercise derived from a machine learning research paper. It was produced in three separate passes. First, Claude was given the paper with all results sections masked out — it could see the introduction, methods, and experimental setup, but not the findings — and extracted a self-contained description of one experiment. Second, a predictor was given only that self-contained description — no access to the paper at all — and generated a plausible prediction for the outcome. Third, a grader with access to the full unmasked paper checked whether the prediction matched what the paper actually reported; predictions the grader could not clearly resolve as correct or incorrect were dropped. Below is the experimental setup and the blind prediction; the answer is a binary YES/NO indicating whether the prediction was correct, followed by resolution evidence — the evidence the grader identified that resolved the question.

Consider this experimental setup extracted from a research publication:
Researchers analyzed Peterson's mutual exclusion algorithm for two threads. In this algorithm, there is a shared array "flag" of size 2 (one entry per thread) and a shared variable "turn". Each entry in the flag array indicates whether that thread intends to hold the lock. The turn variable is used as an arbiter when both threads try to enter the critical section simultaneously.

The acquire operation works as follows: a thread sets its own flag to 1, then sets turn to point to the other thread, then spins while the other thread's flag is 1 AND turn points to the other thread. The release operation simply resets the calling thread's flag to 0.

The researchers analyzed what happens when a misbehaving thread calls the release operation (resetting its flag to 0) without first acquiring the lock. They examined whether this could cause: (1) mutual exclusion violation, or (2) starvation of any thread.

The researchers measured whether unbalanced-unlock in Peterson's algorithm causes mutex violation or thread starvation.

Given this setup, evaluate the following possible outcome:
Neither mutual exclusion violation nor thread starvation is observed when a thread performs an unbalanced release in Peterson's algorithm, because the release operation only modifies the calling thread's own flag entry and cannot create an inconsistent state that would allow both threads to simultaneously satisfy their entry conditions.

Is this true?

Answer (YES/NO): YES